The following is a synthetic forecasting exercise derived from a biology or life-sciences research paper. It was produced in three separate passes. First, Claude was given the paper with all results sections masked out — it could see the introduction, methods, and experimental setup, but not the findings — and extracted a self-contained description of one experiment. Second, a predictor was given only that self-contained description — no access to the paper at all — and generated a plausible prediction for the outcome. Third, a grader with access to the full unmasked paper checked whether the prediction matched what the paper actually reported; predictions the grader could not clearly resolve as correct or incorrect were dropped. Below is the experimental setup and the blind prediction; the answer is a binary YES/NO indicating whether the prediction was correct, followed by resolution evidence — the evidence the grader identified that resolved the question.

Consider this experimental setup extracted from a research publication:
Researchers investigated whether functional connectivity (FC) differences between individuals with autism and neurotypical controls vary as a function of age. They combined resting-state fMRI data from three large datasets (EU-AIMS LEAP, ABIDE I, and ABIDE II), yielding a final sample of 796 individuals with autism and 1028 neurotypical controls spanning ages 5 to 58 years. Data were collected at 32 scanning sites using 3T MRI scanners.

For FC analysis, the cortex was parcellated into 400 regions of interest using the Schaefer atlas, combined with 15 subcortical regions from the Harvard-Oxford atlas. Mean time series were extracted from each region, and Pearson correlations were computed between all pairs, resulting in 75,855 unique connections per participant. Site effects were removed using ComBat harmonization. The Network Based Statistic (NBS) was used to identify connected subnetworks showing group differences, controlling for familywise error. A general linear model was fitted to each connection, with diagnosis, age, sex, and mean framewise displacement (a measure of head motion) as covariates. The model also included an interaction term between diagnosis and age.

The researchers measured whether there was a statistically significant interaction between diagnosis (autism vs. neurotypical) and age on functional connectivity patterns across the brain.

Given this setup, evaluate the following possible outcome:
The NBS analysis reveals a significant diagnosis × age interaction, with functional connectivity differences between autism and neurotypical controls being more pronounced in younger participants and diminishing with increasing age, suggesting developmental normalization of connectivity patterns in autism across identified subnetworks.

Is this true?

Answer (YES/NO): NO